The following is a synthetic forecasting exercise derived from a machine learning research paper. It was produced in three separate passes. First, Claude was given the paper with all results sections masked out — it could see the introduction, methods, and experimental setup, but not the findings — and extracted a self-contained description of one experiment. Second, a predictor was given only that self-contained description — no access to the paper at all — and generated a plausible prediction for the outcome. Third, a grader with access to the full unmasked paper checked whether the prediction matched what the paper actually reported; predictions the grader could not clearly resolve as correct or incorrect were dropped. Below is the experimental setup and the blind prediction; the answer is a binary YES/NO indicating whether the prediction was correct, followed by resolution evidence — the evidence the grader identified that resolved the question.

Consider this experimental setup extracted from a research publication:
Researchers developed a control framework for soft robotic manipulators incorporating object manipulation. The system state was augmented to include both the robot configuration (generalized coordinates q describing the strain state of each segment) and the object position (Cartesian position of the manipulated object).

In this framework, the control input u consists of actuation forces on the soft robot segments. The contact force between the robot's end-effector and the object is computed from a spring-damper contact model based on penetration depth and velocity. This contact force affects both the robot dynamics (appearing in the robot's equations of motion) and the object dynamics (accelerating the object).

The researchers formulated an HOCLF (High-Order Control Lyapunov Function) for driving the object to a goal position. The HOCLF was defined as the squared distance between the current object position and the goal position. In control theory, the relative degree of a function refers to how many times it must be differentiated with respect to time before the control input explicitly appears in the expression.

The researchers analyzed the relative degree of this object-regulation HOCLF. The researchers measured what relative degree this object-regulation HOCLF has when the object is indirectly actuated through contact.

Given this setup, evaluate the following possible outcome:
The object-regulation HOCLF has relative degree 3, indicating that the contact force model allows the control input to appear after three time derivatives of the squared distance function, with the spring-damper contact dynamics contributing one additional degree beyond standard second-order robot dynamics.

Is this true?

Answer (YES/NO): YES